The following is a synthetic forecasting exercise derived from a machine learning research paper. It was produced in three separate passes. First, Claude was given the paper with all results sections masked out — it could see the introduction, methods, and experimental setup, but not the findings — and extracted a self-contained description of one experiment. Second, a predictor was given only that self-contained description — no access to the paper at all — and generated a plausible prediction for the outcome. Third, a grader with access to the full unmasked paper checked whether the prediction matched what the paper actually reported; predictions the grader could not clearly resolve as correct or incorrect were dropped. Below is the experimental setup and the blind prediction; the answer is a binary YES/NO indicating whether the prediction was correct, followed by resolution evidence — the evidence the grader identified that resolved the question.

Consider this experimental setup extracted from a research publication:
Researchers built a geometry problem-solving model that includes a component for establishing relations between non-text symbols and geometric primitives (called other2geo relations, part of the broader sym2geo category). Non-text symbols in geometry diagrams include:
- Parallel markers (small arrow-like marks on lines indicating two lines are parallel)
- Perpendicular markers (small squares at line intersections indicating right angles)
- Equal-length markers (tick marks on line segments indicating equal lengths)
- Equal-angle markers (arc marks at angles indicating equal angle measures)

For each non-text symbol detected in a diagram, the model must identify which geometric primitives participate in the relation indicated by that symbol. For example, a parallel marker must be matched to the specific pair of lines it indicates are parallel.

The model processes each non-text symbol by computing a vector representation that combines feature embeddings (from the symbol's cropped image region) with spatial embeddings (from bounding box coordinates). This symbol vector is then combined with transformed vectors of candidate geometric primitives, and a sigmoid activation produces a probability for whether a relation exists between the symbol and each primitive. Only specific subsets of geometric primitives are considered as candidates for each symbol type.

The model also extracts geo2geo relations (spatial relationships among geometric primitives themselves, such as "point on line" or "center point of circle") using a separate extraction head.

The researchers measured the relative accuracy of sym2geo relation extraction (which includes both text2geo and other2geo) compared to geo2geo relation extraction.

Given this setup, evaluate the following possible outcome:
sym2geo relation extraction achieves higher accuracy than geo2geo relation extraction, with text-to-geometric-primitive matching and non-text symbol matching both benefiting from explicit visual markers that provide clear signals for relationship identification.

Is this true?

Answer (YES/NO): NO